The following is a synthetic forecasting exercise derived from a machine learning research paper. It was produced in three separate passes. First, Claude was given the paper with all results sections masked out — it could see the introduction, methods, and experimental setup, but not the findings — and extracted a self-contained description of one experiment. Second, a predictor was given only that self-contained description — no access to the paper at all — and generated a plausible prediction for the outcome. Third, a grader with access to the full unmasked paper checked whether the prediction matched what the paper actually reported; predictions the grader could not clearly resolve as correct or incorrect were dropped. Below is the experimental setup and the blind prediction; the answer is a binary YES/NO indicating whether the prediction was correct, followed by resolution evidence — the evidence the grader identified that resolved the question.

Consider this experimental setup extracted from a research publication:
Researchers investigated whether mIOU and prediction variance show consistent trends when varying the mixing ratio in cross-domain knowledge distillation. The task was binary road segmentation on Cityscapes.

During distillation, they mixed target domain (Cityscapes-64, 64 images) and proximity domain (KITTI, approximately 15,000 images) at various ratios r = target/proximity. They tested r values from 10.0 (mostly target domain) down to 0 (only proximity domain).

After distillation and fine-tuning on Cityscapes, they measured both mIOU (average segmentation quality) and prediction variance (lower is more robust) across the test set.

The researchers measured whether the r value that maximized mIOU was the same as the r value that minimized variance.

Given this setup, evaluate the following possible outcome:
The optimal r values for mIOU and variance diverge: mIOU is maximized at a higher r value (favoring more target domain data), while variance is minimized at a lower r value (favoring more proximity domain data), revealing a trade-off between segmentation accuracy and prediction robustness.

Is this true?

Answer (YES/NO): NO